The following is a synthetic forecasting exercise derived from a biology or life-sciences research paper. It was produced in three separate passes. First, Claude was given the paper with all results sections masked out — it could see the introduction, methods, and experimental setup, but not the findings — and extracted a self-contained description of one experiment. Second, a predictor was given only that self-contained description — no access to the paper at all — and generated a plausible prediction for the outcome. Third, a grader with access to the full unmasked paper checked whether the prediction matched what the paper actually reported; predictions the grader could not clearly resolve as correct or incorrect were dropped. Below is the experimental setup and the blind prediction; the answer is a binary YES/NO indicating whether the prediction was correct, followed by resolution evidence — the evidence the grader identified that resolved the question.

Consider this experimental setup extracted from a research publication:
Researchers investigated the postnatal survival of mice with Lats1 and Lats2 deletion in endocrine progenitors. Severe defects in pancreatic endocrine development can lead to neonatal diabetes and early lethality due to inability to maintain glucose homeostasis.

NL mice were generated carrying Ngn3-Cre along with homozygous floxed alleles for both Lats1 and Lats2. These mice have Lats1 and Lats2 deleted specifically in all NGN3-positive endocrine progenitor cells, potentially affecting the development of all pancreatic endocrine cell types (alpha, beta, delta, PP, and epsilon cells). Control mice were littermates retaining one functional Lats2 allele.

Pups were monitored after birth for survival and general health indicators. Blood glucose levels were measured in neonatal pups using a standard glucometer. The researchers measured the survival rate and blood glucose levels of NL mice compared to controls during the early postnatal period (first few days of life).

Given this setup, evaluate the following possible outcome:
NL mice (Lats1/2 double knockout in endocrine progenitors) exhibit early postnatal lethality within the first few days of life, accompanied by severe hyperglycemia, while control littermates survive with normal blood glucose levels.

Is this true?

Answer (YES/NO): NO